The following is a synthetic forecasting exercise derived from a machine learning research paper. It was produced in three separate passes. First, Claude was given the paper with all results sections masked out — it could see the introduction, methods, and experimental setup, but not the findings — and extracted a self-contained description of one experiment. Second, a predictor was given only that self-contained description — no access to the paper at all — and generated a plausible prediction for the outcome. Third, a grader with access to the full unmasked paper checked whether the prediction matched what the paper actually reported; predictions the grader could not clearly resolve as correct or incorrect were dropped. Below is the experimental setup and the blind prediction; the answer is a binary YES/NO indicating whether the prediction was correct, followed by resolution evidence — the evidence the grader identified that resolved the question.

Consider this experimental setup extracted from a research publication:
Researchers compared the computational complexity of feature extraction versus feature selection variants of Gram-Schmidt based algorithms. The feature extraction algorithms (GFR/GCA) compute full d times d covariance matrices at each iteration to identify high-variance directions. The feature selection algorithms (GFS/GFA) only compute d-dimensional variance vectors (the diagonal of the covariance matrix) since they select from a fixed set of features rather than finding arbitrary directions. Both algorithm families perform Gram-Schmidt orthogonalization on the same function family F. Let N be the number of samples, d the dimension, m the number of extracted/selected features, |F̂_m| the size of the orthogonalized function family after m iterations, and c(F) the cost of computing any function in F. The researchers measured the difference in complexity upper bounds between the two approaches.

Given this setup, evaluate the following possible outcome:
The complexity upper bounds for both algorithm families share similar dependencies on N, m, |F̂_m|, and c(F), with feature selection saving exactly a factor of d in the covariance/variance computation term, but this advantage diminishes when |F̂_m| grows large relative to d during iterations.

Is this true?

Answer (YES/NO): YES